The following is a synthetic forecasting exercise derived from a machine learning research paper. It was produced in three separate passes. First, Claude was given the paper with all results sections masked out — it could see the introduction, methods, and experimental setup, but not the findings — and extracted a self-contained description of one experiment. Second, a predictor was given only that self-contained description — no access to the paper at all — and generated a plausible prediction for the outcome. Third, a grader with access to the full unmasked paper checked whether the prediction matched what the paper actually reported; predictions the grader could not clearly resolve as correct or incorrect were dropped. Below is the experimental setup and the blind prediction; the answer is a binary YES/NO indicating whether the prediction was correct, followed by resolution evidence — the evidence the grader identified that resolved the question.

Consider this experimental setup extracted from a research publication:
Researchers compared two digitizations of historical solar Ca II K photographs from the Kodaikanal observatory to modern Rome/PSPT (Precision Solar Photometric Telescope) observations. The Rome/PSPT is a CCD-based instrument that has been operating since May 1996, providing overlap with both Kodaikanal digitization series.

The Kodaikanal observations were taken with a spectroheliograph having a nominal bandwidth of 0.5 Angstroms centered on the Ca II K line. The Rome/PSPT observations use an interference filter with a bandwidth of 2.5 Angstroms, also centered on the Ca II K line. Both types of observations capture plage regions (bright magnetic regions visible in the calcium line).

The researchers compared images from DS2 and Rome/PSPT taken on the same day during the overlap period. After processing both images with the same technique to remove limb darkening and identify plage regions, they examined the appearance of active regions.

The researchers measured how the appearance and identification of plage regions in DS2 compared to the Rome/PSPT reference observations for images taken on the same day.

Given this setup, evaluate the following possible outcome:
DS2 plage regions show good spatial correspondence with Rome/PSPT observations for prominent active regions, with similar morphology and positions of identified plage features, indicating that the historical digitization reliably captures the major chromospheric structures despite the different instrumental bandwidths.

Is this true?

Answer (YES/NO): YES